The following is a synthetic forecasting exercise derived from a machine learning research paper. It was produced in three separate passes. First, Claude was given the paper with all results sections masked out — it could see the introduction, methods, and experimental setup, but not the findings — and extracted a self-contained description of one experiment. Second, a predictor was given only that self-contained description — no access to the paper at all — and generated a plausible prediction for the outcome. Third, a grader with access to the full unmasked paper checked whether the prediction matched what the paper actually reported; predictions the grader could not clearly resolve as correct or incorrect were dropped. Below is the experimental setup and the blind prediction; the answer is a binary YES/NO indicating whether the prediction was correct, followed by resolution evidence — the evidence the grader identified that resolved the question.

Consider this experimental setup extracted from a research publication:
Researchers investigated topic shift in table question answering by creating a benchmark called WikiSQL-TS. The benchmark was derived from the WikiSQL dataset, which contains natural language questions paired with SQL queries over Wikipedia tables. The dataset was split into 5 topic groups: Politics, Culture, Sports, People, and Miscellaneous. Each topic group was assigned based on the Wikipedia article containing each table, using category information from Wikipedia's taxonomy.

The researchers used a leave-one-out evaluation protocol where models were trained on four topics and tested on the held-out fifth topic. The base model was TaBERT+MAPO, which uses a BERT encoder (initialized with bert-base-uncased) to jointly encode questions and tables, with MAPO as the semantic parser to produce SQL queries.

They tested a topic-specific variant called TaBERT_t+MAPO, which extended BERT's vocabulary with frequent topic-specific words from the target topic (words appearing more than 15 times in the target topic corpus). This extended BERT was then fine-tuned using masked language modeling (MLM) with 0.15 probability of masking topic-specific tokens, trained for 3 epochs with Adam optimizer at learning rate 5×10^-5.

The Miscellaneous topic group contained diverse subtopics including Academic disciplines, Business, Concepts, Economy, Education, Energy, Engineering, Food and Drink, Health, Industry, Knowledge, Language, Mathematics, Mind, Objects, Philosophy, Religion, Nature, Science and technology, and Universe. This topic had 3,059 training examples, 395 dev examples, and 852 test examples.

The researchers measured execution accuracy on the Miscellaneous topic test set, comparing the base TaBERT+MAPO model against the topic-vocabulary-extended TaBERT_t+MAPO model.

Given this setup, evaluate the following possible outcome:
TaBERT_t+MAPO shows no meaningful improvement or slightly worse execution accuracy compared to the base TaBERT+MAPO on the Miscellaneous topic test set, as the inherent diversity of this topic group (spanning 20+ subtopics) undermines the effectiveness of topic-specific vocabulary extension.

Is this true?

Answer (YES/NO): YES